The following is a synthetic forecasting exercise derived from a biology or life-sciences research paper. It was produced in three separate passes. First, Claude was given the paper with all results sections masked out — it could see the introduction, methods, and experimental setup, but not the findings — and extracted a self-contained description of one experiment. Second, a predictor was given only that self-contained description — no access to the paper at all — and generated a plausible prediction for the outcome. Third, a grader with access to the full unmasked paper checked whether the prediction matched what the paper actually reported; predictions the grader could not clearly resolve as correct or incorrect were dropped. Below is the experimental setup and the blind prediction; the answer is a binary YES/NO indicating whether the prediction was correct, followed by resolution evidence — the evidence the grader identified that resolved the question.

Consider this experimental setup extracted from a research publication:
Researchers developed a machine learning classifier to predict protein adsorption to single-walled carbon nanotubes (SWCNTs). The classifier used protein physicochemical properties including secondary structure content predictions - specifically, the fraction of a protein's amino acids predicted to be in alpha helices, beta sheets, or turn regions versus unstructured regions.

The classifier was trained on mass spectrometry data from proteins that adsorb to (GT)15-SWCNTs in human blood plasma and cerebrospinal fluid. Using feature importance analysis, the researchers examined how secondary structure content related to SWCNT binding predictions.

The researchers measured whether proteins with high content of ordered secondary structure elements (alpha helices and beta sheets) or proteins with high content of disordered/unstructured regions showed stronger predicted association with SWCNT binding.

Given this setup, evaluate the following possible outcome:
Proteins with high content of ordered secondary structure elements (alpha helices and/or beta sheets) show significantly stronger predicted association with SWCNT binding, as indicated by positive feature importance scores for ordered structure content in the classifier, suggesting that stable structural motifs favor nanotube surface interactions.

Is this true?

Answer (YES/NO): NO